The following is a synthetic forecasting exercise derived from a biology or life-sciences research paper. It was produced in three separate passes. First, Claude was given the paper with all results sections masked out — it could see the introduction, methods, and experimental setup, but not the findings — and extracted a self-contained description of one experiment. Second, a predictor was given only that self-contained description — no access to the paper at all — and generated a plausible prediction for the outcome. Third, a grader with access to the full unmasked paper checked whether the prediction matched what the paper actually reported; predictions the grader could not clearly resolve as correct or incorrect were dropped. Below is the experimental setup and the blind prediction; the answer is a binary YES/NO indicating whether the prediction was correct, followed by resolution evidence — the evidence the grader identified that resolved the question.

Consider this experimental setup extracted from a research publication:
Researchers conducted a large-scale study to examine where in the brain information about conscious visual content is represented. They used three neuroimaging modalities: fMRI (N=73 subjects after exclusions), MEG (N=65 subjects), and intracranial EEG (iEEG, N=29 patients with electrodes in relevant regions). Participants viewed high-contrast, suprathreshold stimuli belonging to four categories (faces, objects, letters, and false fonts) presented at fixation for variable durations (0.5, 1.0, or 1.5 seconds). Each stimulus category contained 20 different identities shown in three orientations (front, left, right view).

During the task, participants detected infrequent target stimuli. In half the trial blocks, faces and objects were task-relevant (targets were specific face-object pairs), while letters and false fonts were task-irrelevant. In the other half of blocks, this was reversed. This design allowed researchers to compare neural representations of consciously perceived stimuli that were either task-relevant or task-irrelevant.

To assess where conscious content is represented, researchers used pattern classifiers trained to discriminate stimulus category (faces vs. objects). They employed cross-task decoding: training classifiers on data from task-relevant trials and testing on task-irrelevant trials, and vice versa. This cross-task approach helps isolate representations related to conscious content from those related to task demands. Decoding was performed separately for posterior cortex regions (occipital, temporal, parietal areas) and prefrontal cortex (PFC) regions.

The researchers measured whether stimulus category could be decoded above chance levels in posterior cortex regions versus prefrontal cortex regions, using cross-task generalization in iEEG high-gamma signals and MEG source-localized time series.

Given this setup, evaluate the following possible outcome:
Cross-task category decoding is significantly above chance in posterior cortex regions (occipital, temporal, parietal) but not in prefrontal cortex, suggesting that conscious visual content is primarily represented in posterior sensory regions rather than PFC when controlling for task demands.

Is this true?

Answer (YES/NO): NO